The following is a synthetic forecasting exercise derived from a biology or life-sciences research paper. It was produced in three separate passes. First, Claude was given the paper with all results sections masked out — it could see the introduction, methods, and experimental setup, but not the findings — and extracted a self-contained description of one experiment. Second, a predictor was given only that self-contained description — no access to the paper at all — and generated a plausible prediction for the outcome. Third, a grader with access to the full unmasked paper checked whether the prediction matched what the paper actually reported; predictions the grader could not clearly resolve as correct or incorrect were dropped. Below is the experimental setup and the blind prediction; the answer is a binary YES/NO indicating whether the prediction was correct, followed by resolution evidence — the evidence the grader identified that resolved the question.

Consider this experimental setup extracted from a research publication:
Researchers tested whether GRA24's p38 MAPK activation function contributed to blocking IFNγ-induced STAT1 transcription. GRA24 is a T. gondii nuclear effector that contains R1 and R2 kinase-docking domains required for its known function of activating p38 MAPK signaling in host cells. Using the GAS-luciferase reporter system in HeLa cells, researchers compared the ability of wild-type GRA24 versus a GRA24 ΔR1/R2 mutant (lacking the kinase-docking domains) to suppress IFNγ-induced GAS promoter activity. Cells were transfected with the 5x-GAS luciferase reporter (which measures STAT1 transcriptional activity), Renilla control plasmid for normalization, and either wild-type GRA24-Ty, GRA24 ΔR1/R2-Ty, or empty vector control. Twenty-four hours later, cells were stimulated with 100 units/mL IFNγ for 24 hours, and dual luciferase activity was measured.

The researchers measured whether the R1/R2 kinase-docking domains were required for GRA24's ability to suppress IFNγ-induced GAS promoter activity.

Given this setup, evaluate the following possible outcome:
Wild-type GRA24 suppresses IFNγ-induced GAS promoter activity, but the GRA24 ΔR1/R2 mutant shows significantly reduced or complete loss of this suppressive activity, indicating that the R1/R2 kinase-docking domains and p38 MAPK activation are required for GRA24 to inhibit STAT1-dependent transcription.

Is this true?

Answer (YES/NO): NO